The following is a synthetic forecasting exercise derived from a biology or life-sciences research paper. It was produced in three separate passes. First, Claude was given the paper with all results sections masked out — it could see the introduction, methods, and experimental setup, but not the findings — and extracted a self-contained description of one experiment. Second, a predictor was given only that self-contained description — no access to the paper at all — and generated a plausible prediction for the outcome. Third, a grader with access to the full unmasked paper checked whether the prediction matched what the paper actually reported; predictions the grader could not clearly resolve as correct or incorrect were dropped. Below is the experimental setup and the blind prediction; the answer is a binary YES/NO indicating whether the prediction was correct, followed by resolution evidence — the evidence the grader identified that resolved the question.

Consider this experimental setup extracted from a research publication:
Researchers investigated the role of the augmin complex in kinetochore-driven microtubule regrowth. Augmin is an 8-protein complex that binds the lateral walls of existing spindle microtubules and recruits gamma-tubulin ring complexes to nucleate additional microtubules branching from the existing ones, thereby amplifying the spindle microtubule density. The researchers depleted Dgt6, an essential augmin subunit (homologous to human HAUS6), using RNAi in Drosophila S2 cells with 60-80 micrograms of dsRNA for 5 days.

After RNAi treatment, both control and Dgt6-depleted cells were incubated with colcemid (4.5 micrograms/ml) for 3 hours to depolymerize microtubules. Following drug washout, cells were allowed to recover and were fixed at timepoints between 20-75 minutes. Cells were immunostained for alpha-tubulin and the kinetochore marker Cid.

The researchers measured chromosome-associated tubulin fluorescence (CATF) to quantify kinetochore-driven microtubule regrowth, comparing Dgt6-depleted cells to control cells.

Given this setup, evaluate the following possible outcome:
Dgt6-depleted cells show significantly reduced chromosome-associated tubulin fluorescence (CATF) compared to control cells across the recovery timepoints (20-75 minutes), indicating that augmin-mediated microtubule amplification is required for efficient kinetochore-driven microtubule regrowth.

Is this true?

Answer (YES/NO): NO